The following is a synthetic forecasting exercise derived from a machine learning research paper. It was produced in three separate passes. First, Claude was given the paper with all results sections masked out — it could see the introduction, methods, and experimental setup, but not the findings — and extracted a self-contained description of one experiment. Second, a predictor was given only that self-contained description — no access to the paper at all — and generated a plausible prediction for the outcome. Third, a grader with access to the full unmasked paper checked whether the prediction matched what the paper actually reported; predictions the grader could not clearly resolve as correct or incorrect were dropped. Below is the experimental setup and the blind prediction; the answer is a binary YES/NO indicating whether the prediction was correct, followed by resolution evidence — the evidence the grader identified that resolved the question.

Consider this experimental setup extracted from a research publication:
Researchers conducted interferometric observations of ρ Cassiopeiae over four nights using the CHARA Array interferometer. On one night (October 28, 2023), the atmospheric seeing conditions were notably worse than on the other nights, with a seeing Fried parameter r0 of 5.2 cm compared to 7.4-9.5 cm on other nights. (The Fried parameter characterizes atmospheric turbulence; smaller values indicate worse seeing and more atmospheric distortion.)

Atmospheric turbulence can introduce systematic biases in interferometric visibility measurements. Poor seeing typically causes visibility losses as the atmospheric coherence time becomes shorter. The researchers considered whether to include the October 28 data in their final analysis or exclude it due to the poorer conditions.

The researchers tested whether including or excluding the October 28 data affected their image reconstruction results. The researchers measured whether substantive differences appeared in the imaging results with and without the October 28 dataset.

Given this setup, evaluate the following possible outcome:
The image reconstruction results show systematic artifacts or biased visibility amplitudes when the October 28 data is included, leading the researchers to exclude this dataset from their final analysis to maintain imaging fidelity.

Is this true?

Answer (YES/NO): NO